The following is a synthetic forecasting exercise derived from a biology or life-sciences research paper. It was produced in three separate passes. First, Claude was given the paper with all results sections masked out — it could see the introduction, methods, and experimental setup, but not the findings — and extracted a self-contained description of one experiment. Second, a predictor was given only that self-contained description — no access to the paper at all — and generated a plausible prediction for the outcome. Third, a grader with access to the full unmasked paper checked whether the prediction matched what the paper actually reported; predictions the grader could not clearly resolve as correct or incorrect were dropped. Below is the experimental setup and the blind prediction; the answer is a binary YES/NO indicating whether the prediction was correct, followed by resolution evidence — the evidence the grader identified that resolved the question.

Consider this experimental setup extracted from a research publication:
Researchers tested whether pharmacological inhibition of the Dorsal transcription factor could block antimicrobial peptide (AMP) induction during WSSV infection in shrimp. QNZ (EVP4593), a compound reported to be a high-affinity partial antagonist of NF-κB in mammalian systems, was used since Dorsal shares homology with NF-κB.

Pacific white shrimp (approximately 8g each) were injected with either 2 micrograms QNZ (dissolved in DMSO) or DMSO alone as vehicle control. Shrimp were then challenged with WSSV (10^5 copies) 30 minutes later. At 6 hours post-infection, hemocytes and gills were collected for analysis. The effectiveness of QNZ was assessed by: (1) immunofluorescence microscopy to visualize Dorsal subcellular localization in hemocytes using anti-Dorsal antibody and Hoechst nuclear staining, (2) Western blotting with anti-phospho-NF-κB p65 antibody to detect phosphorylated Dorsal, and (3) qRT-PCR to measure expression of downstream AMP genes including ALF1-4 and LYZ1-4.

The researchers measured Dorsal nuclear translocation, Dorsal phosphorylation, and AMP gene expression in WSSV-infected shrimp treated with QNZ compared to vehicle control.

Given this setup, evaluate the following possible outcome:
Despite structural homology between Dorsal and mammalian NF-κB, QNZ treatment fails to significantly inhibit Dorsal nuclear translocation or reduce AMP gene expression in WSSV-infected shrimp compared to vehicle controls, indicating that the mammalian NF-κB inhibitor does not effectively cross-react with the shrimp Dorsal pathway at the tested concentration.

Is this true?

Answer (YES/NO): NO